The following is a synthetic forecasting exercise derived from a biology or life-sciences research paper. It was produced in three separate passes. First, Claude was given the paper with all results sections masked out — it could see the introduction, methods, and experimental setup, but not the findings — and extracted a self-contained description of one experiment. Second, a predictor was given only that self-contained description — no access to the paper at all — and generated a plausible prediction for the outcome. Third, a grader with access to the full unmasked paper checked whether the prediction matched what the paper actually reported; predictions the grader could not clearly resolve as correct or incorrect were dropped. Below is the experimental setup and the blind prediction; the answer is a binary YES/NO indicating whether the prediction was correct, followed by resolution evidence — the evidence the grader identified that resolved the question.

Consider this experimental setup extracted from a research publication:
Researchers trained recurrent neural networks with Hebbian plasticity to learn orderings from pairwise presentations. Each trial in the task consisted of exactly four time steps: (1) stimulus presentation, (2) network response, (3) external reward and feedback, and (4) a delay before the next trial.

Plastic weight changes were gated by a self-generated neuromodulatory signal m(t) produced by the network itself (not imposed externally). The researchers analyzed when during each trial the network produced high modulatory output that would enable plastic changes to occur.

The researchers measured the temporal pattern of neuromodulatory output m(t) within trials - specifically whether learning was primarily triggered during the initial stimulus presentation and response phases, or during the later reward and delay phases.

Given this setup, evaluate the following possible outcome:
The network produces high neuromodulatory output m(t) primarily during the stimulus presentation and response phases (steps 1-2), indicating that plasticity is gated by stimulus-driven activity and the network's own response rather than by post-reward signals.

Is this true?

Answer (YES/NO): NO